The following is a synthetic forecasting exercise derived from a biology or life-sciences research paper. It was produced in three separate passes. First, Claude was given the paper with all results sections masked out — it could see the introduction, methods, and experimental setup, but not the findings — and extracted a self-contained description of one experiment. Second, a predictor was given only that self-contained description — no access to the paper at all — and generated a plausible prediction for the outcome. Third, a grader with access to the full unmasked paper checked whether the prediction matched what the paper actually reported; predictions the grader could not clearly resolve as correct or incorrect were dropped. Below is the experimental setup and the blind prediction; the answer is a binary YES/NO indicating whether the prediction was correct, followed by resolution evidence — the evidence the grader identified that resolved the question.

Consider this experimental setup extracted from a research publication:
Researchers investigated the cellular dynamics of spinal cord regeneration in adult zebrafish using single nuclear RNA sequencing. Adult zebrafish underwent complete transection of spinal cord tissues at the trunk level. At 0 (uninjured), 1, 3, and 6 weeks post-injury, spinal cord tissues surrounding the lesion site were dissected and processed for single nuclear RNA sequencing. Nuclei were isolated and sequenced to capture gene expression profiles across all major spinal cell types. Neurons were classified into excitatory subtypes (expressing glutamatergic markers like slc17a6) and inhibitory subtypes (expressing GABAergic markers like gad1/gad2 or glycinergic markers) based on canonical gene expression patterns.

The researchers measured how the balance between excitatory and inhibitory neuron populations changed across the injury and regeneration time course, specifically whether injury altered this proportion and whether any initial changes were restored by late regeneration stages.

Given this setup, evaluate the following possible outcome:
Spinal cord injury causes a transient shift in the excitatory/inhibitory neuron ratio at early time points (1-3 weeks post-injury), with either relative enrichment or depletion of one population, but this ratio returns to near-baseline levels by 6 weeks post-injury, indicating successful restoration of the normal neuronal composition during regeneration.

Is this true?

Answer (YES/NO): YES